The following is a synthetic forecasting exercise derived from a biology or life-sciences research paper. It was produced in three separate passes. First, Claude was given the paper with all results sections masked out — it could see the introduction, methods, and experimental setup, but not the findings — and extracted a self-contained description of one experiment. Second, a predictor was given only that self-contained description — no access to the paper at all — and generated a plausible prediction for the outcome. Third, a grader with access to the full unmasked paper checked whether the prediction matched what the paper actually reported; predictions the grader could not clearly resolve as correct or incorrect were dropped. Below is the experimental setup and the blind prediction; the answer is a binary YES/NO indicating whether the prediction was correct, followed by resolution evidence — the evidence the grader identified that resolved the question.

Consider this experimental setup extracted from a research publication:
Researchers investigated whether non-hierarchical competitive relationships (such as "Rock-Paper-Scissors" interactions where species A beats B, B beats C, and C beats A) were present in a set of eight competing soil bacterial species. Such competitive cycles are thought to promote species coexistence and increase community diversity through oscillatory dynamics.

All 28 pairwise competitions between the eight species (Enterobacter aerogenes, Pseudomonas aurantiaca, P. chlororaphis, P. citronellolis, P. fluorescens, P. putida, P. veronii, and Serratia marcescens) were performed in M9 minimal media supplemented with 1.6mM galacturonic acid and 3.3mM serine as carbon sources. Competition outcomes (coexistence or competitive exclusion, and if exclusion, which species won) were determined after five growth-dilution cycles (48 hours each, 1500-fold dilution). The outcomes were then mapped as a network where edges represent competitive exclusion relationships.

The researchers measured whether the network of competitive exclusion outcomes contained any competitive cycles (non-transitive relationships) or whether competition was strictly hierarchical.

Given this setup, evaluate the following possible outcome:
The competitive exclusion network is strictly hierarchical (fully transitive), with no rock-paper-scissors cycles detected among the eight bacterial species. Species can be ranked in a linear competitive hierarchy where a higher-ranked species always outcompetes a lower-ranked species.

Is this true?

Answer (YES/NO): YES